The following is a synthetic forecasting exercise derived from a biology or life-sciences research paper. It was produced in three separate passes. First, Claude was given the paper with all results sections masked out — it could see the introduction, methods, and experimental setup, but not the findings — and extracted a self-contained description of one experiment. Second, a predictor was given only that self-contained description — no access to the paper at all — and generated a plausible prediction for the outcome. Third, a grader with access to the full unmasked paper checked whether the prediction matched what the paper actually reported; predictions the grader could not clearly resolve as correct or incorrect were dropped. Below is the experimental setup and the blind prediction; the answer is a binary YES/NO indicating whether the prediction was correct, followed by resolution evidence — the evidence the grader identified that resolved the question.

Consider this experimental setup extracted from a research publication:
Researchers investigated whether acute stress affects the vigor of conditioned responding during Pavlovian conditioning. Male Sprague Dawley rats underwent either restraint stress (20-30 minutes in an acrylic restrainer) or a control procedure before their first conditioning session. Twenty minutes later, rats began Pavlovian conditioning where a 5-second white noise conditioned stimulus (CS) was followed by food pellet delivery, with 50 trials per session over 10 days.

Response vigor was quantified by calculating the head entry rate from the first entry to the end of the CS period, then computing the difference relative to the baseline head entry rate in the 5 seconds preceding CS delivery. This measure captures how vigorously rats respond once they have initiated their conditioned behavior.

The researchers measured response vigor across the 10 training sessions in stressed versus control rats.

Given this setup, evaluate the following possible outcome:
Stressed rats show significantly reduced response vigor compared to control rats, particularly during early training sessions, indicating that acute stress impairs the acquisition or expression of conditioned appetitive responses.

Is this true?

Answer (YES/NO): NO